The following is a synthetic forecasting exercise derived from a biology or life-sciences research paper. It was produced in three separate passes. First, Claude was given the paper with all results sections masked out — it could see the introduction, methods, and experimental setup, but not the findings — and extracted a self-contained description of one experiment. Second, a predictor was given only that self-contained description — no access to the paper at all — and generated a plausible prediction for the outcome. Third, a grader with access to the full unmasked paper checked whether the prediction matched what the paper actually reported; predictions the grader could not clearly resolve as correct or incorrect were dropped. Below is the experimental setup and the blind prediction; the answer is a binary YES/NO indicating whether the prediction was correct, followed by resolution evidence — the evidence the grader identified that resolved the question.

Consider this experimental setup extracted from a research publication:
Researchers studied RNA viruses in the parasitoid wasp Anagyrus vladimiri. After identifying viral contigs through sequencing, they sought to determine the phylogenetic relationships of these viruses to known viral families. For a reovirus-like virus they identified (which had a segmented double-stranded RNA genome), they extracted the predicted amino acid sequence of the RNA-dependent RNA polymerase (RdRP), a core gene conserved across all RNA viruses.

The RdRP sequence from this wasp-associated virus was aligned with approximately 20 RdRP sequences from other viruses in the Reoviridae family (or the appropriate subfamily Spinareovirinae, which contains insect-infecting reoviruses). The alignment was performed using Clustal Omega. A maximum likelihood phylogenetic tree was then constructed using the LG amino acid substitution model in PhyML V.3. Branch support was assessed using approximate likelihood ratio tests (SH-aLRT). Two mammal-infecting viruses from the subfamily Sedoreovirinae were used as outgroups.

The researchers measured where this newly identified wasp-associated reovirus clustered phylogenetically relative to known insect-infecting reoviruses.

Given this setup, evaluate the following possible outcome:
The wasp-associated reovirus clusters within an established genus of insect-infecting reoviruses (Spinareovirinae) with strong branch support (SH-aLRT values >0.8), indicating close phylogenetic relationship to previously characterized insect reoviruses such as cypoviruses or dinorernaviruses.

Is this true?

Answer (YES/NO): NO